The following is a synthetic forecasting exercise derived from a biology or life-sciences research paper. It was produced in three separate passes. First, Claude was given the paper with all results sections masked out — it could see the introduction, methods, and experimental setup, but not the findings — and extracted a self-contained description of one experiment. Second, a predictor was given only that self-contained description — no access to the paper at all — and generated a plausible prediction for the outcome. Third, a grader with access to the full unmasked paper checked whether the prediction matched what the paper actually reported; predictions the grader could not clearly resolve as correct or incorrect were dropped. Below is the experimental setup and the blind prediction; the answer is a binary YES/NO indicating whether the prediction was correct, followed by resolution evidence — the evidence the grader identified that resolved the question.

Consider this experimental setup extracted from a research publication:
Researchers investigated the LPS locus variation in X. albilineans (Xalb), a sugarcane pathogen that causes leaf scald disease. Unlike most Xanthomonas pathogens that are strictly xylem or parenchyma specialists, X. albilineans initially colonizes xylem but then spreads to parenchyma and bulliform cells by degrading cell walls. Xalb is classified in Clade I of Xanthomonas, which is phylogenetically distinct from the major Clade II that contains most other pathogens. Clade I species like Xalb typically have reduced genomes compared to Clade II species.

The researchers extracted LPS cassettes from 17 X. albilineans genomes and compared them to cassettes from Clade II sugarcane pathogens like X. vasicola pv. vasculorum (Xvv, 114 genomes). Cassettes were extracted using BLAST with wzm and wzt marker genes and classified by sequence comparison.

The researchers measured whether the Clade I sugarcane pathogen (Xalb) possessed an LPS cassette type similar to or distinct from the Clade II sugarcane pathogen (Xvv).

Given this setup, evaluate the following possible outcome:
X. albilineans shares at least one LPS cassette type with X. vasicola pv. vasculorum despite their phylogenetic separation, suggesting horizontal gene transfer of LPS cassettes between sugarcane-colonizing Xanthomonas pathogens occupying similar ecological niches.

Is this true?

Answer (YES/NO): YES